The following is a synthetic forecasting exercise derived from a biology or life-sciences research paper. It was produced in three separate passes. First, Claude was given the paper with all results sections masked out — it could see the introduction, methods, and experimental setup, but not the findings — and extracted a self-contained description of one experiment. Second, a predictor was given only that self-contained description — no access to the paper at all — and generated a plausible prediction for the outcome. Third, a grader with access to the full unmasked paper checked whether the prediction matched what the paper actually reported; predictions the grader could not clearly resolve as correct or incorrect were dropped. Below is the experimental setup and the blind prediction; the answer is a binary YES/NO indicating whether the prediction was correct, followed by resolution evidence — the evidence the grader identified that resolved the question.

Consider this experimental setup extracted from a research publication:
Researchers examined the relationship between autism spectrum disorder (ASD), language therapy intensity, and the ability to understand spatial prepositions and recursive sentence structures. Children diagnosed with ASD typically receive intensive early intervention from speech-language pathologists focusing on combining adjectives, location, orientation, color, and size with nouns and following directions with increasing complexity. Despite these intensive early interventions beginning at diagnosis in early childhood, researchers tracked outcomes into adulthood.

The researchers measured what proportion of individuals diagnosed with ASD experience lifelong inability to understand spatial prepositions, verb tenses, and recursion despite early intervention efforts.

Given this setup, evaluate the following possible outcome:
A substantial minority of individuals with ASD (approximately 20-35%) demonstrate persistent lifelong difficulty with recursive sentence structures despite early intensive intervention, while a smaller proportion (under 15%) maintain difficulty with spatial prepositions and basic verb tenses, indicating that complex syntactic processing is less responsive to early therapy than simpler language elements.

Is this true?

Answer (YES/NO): NO